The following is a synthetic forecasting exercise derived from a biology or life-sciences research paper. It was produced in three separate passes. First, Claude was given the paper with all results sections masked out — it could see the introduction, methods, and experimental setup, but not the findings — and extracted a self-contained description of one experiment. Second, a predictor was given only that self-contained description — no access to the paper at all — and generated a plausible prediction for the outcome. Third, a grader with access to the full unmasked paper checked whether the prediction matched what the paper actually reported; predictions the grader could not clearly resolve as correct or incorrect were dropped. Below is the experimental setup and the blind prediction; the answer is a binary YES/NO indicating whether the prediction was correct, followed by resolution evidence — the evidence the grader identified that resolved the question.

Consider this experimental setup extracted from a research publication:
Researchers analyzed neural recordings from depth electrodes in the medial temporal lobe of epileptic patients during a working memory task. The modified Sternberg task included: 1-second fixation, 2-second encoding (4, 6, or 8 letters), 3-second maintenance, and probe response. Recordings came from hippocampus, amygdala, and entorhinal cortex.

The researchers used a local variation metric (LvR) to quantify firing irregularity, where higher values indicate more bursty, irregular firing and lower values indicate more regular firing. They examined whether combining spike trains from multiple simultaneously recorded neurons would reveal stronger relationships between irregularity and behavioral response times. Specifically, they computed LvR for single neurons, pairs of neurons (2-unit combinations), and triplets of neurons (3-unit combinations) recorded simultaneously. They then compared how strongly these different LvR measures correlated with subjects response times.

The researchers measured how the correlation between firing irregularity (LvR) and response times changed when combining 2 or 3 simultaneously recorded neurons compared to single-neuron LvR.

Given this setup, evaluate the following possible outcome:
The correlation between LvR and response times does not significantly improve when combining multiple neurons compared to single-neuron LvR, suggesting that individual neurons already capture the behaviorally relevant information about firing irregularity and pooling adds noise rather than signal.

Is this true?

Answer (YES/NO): NO